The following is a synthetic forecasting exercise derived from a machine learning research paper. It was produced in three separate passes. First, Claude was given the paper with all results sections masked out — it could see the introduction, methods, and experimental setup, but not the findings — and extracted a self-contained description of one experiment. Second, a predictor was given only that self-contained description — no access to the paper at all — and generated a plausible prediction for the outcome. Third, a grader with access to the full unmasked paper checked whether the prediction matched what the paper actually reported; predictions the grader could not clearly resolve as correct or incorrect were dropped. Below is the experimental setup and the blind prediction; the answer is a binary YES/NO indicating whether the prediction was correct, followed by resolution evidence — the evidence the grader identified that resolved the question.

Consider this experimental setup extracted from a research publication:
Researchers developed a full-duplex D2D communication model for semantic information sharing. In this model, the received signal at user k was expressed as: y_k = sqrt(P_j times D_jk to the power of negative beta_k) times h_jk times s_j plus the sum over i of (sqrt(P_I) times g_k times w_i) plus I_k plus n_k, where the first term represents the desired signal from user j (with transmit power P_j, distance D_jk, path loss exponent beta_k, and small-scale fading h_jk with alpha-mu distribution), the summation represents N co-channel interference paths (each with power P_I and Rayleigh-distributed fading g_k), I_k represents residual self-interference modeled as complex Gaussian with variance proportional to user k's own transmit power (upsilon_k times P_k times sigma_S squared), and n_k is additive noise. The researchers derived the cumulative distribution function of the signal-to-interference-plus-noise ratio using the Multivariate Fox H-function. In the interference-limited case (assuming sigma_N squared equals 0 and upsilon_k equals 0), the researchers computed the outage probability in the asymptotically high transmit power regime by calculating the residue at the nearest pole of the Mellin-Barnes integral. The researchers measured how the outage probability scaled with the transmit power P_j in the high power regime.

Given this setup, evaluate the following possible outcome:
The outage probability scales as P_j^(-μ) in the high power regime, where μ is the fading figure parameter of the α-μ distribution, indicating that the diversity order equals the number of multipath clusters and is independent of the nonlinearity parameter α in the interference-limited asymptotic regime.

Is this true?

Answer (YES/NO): NO